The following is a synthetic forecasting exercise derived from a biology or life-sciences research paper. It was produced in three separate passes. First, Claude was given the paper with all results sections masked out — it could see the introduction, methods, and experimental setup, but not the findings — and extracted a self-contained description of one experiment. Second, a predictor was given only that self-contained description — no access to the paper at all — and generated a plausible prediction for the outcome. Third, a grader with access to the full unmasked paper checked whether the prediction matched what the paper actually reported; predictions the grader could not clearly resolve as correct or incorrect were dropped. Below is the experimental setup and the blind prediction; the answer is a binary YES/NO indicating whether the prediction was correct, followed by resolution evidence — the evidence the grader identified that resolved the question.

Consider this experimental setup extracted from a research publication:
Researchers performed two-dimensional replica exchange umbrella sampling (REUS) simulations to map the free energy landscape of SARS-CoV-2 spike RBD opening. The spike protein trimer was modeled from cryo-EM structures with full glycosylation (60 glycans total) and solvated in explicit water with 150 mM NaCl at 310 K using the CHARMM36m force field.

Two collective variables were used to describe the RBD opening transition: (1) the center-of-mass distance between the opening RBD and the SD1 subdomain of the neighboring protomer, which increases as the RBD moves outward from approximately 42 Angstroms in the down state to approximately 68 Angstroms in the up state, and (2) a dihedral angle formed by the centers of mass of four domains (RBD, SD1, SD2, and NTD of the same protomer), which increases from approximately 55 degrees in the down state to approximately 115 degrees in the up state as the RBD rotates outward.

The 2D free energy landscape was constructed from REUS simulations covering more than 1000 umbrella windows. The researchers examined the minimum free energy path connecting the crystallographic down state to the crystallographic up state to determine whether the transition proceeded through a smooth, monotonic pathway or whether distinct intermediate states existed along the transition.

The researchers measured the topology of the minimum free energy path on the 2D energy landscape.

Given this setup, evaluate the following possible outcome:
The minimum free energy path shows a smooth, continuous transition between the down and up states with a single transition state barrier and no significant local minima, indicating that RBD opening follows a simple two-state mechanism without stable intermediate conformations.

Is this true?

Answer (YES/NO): YES